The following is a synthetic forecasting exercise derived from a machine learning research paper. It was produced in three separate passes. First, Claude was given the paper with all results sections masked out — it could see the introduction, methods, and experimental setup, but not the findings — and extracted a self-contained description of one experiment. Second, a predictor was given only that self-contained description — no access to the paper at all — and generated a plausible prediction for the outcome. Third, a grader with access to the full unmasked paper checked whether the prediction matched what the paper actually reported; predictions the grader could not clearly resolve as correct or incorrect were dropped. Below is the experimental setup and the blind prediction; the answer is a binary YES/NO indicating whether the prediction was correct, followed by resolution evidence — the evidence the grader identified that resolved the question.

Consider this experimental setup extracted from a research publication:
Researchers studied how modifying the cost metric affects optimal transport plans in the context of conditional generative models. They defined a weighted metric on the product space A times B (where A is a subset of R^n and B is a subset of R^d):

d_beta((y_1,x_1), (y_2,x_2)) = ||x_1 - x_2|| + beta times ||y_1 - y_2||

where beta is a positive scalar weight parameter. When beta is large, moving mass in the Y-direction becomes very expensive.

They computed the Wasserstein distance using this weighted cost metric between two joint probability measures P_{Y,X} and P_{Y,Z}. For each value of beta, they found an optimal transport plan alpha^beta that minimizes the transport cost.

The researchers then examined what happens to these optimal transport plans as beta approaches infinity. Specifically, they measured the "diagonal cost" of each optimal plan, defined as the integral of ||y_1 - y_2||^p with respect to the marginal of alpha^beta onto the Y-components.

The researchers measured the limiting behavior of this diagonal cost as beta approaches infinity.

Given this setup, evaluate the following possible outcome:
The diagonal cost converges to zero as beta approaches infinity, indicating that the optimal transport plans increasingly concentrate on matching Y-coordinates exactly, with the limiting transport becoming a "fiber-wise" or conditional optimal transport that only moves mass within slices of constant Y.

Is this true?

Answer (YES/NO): YES